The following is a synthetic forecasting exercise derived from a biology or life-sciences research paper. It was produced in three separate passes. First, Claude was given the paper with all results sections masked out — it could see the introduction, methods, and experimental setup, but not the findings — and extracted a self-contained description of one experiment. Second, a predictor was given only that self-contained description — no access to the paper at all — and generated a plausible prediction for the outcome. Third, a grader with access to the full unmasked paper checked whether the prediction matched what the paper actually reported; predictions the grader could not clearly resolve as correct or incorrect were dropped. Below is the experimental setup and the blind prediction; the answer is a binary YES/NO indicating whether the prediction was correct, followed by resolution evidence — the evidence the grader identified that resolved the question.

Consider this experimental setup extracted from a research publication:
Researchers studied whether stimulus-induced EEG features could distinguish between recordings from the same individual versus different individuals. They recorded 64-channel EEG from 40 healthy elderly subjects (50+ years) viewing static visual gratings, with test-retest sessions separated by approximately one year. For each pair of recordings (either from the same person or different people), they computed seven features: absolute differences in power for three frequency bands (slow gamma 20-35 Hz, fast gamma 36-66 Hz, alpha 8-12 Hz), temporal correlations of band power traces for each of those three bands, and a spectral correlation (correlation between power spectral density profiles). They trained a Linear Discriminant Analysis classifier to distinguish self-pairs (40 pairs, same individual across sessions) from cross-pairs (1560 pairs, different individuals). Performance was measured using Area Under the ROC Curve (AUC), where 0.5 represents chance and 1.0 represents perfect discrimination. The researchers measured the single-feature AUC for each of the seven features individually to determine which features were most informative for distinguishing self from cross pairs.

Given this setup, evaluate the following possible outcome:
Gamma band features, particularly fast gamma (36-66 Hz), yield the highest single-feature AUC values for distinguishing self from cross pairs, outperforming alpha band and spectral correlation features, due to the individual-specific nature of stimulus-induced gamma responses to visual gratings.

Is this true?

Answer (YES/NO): NO